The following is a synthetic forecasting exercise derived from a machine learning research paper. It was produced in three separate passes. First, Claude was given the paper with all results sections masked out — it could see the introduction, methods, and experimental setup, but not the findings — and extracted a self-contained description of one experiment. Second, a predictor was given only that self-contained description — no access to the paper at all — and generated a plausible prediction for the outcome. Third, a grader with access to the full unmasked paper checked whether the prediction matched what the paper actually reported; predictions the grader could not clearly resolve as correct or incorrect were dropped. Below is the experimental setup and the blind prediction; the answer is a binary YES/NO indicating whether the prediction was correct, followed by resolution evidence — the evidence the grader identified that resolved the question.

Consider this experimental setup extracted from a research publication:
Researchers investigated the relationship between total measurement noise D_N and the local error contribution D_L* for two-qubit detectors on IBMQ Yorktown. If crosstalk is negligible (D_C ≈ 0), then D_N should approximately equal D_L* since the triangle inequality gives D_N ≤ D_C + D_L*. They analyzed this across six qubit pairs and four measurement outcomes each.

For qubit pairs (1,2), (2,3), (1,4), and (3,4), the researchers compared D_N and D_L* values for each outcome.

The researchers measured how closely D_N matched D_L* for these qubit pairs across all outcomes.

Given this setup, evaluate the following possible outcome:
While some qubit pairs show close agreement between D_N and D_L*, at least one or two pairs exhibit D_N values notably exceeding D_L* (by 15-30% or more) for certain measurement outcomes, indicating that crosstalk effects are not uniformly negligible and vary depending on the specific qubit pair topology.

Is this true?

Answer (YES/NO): NO